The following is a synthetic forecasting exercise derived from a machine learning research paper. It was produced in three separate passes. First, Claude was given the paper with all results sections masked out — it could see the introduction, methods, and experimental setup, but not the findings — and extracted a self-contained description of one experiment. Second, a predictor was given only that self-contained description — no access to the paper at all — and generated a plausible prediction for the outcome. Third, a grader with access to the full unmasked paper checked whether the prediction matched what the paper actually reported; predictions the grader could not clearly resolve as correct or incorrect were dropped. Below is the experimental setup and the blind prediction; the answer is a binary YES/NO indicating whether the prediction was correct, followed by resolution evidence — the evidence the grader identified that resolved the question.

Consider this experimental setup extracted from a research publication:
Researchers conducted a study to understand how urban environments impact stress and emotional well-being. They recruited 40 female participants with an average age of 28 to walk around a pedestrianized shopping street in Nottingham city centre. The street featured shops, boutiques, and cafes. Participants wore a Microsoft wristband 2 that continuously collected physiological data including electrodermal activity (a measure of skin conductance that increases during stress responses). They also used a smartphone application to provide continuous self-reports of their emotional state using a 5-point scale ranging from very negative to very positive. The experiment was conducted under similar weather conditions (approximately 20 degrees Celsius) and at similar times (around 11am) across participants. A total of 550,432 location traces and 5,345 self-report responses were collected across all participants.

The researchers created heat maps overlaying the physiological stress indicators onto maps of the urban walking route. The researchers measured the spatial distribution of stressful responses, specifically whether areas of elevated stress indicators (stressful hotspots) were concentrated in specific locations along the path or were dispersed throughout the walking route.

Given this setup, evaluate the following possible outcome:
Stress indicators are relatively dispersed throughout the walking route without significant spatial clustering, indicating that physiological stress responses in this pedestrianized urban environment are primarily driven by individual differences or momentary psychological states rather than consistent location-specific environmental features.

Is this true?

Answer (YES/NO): NO